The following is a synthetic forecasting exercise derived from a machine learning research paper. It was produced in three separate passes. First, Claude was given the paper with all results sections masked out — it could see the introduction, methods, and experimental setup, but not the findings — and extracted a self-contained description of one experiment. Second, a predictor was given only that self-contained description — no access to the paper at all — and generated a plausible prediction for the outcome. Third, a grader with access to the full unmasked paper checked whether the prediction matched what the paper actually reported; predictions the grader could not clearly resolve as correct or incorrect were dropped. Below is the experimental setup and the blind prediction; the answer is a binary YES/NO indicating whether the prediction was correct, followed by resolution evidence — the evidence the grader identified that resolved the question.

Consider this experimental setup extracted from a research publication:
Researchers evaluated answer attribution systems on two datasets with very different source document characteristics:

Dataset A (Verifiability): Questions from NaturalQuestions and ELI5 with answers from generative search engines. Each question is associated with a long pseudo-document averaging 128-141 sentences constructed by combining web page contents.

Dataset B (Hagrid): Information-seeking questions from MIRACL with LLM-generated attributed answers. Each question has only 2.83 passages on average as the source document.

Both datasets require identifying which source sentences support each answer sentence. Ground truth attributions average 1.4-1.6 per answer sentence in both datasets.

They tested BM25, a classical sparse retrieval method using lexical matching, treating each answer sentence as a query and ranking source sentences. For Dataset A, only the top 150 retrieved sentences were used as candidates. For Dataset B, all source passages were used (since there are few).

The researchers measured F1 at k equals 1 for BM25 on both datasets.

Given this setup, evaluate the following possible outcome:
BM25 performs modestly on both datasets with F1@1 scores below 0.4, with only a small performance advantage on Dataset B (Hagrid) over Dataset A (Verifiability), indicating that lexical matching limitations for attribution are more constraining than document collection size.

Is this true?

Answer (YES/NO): NO